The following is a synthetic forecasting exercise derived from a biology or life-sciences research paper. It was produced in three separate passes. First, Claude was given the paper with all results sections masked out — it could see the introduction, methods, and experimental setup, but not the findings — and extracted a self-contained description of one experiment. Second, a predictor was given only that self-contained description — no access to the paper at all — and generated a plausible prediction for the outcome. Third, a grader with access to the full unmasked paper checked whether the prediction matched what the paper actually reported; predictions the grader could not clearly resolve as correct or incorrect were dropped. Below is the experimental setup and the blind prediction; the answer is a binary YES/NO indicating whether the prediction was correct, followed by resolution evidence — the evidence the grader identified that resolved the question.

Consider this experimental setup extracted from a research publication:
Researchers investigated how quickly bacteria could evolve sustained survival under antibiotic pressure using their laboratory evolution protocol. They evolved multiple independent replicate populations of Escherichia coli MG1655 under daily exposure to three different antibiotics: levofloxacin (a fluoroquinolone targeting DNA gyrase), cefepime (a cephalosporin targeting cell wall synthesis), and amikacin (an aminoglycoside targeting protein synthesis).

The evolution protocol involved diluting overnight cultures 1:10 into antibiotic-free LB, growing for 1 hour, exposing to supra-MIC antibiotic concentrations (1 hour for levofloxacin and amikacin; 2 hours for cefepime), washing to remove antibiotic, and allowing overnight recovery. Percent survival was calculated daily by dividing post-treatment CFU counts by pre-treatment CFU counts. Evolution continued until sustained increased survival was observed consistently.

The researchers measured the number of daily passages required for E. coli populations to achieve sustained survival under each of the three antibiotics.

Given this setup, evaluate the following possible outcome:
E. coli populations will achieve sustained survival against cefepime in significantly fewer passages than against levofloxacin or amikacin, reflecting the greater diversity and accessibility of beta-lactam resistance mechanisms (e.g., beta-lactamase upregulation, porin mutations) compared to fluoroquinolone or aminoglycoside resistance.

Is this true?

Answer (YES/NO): NO